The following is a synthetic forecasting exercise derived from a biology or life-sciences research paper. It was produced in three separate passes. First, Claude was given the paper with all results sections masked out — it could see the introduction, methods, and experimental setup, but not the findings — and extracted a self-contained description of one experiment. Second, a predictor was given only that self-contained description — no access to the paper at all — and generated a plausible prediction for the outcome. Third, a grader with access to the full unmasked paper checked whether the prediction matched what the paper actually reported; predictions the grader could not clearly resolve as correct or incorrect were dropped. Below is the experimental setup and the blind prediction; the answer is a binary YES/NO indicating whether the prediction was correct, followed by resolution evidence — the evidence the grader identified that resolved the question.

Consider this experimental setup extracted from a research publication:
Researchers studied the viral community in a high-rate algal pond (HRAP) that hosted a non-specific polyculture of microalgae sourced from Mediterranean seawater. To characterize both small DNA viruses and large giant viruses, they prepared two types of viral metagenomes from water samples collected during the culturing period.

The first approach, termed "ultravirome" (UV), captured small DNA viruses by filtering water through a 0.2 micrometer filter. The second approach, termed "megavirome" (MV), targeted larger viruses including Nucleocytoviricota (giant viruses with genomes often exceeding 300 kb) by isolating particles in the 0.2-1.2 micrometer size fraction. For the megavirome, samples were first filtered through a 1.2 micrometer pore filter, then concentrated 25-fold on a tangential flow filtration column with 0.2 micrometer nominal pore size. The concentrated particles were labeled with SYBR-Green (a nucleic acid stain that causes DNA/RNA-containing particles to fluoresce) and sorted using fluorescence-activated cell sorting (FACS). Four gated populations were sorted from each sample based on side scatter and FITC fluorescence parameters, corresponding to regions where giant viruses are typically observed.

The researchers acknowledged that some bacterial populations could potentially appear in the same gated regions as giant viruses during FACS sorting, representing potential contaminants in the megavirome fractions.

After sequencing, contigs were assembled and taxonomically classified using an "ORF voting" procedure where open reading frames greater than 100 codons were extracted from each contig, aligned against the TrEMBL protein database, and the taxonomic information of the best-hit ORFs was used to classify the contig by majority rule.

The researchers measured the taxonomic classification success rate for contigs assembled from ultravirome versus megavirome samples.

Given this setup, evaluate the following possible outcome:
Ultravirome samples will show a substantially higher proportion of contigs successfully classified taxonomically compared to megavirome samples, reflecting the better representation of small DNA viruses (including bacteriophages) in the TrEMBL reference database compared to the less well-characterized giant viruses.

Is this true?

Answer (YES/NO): NO